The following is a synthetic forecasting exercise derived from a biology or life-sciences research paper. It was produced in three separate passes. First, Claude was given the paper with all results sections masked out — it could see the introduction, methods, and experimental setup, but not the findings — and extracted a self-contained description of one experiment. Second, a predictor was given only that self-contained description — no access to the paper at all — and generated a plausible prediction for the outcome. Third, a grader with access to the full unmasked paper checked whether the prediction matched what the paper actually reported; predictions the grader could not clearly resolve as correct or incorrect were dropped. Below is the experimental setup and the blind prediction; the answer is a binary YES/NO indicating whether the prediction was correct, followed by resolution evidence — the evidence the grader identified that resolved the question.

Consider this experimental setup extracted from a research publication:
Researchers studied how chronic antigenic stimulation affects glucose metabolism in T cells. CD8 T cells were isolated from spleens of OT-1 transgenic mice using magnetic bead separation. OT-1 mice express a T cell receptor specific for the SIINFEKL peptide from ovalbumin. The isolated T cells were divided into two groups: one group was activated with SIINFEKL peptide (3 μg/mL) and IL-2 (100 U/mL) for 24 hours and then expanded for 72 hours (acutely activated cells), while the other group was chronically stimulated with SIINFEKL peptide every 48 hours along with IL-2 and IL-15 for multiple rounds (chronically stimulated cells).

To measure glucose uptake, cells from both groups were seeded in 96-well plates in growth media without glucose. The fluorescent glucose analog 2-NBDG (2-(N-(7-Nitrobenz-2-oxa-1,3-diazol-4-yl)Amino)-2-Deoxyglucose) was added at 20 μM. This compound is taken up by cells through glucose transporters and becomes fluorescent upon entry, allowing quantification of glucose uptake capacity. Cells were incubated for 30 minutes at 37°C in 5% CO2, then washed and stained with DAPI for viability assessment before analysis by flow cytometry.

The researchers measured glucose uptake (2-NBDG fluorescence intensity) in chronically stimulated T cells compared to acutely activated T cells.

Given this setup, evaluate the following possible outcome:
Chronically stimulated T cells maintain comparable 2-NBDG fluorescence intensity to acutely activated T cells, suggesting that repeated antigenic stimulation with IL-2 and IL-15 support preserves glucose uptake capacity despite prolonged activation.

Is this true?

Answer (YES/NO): NO